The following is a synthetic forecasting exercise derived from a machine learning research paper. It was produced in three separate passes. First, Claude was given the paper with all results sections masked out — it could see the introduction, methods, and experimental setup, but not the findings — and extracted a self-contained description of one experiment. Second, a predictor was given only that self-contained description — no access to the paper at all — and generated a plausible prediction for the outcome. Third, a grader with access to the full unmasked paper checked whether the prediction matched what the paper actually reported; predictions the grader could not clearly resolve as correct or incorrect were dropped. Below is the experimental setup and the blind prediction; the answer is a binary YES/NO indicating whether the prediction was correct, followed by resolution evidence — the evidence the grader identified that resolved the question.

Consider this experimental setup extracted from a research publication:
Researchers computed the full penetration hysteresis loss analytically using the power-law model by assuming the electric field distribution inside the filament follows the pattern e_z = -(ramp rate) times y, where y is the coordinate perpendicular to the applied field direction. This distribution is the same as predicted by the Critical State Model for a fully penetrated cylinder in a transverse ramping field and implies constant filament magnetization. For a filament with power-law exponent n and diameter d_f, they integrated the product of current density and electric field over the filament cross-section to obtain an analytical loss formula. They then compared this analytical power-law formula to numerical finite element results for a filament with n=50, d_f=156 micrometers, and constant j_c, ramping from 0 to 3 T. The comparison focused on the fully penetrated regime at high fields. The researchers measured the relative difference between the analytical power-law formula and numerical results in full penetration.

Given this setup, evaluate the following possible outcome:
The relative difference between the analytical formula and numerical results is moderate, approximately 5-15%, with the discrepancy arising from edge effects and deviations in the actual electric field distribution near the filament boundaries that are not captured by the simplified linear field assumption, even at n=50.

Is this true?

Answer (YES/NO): NO